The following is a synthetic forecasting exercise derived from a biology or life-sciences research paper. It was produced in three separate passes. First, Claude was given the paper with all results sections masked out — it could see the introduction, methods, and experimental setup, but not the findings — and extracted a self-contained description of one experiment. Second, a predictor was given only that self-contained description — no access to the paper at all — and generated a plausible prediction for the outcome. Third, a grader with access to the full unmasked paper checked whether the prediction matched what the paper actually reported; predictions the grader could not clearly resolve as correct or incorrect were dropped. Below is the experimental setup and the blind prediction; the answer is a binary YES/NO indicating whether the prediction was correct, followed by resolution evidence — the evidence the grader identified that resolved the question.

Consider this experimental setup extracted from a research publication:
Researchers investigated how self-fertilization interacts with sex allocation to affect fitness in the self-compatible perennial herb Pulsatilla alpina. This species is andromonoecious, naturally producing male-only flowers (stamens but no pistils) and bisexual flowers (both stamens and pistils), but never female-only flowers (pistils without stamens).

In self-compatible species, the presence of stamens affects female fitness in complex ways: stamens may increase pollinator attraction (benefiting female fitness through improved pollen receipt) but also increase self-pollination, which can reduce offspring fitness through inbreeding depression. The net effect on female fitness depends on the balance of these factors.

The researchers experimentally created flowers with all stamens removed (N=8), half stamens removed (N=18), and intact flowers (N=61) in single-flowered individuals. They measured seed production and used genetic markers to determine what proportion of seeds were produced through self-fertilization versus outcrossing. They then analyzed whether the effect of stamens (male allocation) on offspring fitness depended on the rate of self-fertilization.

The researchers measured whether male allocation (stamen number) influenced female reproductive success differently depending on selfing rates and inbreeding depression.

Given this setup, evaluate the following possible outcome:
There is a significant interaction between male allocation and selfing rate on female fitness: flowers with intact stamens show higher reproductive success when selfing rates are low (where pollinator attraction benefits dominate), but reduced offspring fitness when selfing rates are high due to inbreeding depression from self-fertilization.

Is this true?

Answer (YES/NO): NO